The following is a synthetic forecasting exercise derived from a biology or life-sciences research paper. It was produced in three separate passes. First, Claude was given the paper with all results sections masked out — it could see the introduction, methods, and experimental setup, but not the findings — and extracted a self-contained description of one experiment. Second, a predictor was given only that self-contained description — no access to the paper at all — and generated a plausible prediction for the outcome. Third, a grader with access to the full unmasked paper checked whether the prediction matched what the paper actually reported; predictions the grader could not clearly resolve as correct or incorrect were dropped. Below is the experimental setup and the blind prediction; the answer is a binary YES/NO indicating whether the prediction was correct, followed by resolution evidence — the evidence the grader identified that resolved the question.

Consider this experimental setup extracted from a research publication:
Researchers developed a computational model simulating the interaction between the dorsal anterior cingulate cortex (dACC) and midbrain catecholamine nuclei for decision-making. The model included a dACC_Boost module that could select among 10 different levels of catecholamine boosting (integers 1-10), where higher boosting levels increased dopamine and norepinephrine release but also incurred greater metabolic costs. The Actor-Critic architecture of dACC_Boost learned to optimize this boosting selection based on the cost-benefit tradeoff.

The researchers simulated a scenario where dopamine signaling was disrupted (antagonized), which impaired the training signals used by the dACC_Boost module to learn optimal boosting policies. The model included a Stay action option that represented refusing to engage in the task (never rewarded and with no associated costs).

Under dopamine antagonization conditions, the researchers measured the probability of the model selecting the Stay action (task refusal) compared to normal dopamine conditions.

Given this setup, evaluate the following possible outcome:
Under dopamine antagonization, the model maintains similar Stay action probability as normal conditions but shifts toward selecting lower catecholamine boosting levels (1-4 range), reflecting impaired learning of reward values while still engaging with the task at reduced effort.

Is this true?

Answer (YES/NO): NO